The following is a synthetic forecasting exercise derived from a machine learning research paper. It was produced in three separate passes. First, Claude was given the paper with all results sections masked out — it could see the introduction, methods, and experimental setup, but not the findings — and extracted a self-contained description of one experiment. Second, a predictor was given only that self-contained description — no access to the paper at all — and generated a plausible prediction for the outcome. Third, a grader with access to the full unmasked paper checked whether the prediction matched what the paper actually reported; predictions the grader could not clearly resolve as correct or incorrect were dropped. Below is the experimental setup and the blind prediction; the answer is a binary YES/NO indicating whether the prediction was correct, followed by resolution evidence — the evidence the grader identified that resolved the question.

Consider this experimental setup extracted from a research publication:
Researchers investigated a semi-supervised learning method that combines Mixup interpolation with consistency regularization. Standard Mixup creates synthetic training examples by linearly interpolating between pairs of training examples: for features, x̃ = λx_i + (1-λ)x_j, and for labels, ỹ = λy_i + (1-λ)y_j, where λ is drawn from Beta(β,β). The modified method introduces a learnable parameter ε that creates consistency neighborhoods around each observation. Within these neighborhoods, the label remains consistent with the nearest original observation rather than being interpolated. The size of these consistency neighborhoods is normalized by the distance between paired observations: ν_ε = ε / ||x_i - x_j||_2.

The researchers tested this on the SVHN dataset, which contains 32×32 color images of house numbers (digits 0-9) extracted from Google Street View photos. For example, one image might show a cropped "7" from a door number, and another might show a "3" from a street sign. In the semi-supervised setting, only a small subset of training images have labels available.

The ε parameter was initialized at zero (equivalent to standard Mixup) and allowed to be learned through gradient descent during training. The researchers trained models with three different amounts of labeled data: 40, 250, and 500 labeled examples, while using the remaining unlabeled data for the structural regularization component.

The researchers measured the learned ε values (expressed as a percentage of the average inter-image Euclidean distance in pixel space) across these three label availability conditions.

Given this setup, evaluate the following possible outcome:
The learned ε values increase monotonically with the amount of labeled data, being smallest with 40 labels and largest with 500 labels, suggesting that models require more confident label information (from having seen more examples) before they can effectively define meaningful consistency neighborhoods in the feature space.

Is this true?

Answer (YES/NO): NO